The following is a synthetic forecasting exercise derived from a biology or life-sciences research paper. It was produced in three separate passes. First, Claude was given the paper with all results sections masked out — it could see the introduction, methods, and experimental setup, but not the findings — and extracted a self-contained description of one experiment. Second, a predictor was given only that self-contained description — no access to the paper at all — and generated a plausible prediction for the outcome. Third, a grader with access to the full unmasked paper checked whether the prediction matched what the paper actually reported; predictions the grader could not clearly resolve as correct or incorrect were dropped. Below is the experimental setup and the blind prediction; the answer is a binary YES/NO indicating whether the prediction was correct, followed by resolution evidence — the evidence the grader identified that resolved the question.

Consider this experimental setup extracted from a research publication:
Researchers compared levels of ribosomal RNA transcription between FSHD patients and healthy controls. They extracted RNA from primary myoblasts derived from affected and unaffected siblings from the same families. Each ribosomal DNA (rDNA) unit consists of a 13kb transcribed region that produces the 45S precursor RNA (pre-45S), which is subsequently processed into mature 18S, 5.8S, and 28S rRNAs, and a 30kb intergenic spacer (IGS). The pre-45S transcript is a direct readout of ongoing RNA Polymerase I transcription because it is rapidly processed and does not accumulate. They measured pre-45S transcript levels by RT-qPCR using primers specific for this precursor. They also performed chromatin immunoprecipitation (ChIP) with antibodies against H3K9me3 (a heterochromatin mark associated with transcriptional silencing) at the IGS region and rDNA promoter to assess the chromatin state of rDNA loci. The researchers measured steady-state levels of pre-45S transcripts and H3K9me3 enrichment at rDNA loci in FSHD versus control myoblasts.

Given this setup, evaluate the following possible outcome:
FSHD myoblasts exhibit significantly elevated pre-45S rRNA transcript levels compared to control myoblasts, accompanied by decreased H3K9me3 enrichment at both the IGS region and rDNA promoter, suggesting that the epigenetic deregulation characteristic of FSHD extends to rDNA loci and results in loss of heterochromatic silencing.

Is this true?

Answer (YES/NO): NO